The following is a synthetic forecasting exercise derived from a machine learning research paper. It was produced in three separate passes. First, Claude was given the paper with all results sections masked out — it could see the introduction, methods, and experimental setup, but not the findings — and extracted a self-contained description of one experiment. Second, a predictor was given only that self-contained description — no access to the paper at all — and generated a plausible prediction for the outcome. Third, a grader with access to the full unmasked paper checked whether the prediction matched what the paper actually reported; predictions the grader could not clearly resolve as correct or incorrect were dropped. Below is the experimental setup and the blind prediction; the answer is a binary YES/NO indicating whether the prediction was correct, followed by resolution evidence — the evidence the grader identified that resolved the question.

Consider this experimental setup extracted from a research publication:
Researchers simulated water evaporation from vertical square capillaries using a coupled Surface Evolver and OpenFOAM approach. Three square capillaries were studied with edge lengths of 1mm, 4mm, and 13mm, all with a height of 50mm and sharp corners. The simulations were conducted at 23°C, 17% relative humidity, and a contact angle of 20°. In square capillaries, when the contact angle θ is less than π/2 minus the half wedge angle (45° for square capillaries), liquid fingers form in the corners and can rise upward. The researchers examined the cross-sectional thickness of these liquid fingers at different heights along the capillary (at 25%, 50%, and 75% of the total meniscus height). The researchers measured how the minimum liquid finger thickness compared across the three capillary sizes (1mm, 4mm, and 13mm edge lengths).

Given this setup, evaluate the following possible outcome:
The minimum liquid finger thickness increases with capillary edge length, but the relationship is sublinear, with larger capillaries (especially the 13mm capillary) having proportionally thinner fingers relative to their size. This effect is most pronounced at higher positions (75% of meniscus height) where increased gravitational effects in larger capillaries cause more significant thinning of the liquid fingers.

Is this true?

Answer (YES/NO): NO